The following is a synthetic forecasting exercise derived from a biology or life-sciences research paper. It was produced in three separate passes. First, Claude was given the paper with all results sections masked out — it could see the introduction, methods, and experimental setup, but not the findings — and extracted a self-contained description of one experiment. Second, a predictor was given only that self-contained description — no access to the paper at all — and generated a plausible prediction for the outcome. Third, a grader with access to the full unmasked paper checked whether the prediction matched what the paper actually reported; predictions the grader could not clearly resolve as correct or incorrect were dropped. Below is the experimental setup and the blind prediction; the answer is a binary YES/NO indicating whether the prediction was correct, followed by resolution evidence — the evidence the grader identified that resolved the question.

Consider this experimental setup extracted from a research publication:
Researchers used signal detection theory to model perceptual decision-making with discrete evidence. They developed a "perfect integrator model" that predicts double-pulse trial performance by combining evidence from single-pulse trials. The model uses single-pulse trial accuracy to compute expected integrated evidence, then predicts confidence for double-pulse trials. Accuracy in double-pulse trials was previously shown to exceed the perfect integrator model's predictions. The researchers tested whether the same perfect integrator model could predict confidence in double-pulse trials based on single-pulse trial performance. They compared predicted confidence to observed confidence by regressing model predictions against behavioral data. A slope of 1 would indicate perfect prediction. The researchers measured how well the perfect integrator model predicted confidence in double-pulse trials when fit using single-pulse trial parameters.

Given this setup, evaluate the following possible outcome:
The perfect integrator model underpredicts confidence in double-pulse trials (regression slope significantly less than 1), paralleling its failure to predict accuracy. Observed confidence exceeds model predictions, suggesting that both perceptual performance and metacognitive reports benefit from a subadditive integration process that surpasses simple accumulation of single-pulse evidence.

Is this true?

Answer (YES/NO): NO